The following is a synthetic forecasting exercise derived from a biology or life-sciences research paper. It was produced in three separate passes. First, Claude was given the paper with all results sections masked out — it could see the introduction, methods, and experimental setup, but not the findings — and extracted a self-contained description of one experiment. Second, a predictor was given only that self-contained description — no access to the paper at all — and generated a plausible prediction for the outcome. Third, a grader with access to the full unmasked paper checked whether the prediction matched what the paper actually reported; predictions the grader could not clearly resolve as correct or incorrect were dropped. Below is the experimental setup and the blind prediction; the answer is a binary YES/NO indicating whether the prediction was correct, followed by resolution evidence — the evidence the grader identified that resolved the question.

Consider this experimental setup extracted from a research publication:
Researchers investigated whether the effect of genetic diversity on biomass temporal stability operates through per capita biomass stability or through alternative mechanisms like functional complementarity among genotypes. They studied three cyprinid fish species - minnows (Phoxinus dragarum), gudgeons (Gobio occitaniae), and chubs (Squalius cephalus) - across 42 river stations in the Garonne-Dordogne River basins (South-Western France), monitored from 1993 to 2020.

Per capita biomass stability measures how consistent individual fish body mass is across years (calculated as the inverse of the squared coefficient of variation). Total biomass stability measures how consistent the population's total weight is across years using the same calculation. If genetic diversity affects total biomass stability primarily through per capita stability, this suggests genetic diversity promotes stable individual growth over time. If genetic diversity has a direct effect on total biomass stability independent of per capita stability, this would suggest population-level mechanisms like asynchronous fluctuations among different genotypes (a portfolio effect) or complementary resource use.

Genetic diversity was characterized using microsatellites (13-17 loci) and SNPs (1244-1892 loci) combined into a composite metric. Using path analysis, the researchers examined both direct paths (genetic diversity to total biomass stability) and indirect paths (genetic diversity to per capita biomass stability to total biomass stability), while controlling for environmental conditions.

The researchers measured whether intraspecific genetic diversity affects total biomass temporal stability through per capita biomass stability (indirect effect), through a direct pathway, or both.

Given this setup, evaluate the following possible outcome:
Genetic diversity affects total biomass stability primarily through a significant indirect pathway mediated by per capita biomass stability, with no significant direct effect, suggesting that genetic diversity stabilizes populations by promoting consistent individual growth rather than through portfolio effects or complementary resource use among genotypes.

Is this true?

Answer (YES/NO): NO